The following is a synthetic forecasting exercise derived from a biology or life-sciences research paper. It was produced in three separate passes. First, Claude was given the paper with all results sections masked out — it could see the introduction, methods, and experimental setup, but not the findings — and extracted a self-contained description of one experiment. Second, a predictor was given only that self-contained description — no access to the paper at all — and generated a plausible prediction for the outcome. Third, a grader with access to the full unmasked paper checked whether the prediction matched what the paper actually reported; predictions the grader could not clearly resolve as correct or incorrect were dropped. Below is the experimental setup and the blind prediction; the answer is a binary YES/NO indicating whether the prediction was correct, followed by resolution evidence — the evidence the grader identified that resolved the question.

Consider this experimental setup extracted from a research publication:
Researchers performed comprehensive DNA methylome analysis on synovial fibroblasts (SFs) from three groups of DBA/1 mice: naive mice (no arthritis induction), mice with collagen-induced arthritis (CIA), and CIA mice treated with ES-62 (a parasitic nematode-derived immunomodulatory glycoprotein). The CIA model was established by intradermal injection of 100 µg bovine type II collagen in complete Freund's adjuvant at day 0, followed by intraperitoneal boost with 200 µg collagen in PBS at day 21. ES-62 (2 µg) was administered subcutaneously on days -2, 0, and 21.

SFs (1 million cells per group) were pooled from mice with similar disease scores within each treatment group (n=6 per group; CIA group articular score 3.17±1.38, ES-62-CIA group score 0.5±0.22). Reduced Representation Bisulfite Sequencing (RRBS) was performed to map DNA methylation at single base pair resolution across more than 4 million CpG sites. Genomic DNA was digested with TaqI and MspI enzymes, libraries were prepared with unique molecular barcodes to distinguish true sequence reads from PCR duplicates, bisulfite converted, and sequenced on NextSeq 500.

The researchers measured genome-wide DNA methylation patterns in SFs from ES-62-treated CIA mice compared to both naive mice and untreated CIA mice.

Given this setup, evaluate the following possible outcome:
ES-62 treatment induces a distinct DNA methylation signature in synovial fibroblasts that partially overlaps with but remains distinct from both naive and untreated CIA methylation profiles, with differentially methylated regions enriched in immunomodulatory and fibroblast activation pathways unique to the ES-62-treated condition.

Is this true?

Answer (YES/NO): NO